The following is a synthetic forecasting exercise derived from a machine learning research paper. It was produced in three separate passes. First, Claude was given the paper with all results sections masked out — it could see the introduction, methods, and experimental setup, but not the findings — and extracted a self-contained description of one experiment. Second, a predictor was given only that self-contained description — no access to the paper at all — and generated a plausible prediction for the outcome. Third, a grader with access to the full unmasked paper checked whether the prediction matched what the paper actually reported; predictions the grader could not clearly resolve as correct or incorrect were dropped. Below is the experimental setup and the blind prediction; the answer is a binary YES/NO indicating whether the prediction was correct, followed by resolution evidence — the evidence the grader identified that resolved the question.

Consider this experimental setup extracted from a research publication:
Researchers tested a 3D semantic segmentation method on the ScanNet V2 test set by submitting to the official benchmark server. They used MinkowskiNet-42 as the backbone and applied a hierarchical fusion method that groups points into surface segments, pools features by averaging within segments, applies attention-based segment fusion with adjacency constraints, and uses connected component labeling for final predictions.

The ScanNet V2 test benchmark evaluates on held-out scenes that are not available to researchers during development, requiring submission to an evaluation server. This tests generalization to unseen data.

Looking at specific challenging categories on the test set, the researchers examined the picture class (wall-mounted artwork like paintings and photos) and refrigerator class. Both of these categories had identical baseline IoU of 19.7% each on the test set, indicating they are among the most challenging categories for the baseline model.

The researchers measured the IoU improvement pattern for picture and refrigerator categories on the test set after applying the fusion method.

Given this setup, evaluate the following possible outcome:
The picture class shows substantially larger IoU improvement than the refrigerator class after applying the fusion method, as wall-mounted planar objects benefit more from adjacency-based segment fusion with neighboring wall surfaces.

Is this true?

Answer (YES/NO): NO